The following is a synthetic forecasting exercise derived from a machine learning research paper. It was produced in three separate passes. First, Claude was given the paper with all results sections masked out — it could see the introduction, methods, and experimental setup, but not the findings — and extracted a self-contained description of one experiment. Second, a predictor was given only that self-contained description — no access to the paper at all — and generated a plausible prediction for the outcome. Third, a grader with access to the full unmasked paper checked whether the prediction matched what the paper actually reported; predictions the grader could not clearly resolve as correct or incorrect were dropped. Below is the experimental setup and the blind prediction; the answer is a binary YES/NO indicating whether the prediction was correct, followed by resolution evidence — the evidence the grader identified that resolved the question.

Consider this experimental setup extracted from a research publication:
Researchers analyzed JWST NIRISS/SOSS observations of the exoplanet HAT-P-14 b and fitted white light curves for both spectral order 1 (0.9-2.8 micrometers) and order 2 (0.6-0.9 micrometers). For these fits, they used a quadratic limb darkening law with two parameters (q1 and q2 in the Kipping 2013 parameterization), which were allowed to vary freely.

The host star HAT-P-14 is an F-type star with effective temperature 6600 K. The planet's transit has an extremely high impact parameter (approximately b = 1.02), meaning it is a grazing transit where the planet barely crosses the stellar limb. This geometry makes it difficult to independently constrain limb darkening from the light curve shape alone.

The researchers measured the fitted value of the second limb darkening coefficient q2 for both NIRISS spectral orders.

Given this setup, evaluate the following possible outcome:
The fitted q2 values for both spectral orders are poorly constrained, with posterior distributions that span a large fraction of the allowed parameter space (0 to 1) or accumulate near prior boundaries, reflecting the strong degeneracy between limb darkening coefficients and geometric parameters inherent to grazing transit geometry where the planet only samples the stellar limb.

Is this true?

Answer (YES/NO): YES